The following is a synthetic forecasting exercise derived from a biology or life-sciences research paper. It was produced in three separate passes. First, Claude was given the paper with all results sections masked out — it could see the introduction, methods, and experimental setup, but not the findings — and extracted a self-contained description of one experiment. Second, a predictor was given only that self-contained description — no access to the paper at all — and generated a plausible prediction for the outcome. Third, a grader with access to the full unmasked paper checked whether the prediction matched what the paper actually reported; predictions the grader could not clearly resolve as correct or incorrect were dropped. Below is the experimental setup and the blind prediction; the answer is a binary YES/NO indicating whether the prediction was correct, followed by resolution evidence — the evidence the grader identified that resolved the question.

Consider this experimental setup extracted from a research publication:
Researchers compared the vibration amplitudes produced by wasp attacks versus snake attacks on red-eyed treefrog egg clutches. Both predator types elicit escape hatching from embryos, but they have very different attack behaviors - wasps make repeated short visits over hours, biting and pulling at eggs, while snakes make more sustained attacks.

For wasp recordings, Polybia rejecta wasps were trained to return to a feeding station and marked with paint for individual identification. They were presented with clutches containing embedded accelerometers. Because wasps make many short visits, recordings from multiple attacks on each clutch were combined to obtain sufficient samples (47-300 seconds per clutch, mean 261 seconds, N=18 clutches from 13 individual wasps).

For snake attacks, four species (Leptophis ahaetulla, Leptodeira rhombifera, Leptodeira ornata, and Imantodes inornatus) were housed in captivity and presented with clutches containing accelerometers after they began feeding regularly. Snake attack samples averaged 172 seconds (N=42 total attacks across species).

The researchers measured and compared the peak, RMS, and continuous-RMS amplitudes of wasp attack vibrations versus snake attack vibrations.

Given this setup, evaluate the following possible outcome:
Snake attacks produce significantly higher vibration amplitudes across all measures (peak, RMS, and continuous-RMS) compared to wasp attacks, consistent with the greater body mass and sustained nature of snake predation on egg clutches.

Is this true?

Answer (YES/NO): NO